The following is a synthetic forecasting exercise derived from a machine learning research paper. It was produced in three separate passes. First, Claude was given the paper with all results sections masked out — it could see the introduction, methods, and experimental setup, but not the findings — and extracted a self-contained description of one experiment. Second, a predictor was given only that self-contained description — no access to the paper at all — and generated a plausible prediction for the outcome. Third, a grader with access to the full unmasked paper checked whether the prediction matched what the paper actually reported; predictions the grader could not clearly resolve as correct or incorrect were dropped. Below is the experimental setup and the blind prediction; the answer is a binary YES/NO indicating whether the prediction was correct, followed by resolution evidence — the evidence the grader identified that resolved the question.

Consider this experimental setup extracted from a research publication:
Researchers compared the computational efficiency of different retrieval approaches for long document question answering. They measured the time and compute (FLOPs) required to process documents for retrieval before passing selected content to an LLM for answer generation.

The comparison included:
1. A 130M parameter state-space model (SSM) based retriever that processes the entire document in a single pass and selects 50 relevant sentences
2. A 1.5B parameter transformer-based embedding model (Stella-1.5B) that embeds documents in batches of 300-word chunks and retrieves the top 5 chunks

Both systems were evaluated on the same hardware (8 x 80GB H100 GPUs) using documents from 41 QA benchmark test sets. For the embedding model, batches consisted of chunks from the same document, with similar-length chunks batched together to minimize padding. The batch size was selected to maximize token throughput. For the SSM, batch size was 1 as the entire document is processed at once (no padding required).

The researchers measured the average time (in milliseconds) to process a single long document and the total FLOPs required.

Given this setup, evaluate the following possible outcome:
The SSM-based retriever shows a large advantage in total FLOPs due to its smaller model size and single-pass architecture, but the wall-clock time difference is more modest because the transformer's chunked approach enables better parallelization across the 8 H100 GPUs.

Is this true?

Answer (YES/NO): YES